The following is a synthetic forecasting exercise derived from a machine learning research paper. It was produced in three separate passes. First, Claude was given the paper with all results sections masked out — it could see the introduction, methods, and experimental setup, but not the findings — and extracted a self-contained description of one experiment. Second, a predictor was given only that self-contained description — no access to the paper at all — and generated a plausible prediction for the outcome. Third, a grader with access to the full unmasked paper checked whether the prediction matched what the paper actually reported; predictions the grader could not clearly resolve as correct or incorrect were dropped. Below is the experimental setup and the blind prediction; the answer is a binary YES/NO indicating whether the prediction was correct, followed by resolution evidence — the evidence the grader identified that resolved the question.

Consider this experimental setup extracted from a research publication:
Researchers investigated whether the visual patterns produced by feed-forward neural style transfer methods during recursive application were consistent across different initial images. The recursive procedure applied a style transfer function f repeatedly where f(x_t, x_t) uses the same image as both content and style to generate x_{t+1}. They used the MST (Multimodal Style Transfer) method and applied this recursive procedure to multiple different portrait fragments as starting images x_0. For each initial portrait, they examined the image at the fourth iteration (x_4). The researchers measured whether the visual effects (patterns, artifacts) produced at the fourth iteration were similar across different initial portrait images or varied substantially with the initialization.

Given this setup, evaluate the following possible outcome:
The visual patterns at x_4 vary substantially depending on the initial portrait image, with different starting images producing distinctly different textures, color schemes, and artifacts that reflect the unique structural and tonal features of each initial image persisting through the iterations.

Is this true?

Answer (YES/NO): NO